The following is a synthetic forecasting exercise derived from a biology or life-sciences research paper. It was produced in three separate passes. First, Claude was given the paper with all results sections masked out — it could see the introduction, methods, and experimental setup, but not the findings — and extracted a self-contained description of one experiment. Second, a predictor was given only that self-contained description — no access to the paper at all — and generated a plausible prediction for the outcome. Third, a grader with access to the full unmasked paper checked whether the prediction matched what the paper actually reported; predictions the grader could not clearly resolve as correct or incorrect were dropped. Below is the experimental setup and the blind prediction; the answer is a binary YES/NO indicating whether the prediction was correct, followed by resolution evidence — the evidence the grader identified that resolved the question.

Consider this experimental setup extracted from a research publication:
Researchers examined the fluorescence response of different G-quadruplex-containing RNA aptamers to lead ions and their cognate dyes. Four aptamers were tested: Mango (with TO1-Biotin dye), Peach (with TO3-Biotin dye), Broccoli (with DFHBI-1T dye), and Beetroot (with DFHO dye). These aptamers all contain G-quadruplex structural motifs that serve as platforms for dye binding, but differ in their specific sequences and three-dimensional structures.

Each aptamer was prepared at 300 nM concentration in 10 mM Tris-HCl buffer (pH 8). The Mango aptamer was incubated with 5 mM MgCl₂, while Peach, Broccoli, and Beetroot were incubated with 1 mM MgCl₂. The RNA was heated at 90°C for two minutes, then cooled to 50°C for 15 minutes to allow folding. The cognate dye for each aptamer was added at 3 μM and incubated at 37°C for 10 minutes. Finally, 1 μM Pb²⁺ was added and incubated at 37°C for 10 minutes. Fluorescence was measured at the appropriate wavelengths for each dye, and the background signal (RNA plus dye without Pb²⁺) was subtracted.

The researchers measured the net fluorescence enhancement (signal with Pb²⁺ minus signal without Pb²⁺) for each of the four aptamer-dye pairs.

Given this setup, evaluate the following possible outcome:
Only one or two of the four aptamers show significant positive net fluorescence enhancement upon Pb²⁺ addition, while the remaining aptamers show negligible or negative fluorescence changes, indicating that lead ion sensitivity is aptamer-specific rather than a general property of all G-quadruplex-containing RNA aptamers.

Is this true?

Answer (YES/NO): YES